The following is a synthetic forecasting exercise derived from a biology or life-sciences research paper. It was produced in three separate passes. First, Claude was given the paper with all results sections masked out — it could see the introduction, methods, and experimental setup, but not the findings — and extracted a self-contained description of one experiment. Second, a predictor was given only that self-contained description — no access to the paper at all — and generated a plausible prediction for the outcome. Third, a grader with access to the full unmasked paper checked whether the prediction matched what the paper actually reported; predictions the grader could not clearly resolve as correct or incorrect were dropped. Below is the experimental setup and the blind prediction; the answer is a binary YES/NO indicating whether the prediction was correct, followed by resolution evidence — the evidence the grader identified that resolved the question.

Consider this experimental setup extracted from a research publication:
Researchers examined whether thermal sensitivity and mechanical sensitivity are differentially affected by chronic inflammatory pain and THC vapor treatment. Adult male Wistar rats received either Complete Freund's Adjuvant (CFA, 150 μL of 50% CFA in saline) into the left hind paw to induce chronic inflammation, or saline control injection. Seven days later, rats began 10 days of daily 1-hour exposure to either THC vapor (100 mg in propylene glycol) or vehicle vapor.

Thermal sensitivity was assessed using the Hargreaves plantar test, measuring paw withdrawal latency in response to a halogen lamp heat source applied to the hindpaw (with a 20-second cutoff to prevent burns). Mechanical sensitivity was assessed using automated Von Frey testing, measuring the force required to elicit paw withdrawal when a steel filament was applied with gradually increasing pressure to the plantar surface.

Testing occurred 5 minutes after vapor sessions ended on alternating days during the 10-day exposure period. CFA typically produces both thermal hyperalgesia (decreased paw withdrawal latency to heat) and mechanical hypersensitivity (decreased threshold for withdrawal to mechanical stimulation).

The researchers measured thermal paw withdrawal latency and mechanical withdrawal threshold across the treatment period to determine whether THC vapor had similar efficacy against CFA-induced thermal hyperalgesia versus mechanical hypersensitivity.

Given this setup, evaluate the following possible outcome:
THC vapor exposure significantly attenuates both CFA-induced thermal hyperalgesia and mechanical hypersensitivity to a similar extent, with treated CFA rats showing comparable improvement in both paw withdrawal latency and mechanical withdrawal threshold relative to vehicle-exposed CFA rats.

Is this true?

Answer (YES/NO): NO